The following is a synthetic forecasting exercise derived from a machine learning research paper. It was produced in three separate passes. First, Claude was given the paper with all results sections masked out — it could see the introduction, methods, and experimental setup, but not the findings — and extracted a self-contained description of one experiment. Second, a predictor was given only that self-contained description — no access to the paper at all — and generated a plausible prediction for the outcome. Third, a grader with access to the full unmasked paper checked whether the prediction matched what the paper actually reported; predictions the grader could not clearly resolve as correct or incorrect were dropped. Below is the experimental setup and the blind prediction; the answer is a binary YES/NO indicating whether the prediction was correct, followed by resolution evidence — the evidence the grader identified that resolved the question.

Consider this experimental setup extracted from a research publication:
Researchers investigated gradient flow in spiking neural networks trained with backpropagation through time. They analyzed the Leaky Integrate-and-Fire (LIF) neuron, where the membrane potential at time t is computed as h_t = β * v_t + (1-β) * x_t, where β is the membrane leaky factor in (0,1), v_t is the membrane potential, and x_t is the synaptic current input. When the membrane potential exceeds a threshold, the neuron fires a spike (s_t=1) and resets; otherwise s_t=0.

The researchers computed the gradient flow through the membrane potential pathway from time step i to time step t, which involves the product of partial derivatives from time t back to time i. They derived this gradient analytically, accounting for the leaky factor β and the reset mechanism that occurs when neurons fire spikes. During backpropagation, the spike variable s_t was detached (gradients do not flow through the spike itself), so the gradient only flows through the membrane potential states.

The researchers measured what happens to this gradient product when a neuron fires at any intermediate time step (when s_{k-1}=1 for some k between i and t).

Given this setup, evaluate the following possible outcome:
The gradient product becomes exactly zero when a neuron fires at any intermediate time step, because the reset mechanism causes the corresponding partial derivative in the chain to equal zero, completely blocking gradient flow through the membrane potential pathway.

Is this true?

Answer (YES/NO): YES